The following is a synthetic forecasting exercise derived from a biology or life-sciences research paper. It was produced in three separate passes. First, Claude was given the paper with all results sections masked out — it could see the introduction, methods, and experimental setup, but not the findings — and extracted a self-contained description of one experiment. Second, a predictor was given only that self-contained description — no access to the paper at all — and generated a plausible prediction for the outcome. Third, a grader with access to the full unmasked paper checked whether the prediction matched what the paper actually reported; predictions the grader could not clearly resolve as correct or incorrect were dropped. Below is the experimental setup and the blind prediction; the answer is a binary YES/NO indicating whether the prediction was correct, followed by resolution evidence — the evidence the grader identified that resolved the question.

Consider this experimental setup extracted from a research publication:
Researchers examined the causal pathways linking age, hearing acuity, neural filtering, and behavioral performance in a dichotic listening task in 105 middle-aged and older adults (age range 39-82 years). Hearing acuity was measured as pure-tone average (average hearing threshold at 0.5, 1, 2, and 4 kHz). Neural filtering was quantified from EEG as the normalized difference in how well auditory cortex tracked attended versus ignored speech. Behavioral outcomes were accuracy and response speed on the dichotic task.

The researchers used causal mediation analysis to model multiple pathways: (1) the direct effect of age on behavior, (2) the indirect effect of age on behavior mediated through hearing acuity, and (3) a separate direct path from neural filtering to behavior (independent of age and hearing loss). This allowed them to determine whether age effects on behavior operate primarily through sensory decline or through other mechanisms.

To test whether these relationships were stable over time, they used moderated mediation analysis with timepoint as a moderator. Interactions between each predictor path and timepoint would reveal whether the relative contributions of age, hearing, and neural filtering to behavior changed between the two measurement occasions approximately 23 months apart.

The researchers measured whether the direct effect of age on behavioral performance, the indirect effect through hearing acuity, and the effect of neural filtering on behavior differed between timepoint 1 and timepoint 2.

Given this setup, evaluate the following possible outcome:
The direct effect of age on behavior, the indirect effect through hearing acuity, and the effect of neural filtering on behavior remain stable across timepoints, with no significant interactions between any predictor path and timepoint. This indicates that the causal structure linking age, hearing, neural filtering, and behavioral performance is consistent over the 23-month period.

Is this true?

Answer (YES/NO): YES